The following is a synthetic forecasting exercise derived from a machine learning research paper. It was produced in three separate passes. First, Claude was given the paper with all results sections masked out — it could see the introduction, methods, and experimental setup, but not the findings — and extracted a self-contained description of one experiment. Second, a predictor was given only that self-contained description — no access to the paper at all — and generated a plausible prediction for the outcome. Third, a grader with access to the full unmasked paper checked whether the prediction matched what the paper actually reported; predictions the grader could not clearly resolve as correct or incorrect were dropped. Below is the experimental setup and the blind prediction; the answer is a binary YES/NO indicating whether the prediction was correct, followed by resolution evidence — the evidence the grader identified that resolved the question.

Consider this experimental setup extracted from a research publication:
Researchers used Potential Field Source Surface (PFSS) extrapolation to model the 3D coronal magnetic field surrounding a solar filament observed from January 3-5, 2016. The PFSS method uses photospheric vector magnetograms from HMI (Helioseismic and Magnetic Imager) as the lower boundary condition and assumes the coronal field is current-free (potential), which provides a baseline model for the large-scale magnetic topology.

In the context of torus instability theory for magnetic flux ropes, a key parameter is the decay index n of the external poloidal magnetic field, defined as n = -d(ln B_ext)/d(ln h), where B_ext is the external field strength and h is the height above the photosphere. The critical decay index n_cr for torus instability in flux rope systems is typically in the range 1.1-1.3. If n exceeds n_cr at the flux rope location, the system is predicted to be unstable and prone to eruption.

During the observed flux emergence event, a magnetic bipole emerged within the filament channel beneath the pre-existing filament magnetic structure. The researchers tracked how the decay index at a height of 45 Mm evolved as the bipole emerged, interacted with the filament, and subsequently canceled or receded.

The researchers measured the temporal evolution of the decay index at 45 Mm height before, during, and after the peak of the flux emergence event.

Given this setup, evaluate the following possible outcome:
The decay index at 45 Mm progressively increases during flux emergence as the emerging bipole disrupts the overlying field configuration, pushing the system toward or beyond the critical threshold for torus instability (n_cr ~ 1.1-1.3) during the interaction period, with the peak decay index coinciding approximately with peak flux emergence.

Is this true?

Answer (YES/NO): YES